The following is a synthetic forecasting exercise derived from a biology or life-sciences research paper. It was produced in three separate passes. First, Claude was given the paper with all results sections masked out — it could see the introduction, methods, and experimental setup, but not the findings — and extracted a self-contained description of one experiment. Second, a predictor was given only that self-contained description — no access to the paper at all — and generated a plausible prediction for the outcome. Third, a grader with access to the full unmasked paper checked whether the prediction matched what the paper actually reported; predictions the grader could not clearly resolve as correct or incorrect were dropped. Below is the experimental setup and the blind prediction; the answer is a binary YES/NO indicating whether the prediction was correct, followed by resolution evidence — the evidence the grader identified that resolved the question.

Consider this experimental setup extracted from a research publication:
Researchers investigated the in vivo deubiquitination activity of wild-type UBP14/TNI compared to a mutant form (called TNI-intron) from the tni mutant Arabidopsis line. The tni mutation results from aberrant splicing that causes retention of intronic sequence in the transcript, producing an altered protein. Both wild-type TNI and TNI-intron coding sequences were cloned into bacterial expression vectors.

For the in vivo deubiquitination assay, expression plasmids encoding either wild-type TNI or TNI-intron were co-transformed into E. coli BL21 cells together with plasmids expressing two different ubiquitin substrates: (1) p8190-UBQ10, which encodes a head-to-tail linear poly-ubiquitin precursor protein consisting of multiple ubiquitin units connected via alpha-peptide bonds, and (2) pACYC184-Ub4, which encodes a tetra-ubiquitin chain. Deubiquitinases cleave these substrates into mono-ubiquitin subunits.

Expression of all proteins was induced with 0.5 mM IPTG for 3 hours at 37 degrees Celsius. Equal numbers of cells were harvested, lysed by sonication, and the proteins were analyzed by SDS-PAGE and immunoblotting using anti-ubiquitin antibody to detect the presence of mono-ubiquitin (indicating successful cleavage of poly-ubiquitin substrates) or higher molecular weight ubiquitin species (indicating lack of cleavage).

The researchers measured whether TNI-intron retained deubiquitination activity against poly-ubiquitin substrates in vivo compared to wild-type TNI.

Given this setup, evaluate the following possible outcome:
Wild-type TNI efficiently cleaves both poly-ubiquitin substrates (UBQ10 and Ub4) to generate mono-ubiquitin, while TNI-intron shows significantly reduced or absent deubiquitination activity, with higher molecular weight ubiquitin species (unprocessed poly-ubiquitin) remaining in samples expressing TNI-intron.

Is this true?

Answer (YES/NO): YES